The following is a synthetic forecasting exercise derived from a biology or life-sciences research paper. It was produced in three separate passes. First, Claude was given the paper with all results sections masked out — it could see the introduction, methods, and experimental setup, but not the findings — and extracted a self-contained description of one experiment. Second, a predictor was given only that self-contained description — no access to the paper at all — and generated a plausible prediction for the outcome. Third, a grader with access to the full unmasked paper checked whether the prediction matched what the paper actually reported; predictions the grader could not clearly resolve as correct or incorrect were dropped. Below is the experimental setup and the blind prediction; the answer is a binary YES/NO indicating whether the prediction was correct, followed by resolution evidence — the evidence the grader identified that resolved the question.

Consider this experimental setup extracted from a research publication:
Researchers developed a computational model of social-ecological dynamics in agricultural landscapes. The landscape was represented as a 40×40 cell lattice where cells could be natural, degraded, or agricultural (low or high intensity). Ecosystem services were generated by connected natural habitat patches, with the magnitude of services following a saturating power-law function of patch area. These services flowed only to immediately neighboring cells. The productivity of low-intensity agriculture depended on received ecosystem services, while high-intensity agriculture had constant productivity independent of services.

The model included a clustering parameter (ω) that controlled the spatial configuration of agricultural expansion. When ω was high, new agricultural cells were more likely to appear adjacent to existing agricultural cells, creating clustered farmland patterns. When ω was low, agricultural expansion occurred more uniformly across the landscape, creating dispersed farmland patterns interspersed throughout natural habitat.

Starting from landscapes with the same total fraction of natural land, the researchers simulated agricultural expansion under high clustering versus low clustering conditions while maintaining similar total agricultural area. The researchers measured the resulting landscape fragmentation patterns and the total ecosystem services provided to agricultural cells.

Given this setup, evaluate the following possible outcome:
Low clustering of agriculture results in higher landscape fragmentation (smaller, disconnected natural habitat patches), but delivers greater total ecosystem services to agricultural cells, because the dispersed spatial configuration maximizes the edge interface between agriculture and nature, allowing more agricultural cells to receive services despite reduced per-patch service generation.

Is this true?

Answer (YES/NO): NO